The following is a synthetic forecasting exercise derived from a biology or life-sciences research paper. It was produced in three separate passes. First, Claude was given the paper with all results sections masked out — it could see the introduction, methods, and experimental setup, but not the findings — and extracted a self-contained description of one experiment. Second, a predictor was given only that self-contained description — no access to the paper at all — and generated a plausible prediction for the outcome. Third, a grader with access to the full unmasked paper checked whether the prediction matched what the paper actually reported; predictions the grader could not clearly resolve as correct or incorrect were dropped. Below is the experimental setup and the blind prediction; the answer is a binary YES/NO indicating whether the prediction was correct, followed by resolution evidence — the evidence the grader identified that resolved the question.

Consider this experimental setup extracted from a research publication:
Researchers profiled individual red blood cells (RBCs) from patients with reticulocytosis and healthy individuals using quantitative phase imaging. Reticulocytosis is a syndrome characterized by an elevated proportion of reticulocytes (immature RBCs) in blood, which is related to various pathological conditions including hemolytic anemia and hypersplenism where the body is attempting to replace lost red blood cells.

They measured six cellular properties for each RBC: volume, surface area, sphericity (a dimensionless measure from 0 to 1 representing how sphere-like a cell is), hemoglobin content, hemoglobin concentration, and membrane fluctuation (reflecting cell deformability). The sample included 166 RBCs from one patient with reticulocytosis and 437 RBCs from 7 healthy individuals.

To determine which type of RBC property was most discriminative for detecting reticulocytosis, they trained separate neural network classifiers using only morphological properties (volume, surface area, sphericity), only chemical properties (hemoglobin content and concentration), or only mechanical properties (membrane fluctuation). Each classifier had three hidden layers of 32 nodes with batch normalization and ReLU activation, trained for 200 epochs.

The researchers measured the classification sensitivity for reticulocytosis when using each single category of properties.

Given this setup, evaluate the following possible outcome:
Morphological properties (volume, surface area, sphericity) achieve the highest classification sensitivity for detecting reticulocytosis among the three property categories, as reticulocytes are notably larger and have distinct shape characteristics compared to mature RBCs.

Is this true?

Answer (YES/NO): YES